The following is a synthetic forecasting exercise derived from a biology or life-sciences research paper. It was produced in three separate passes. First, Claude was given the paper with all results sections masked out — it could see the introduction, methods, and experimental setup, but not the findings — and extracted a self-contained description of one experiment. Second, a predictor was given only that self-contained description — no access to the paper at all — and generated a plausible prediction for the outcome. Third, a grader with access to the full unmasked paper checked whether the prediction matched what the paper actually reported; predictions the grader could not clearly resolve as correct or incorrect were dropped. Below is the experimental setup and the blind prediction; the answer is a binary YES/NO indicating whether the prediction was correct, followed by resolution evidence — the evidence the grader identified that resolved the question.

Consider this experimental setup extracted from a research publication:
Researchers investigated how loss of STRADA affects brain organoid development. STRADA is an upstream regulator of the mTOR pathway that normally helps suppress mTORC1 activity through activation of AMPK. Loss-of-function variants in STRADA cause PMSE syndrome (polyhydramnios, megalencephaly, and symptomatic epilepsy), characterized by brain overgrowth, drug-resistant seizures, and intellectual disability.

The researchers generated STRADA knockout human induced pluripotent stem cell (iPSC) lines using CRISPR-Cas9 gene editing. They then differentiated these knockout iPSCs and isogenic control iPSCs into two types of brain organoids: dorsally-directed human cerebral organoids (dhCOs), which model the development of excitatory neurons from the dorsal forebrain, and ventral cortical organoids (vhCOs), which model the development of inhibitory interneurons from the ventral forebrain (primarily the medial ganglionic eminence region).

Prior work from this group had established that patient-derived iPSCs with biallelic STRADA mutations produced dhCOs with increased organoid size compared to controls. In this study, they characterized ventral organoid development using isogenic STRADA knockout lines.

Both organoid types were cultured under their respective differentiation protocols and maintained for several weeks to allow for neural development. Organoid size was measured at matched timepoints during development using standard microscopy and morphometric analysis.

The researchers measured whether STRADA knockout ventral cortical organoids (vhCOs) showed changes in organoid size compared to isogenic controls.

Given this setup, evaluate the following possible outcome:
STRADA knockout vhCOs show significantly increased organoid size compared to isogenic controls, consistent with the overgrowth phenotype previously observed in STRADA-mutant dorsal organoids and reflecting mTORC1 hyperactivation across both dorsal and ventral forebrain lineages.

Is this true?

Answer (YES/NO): YES